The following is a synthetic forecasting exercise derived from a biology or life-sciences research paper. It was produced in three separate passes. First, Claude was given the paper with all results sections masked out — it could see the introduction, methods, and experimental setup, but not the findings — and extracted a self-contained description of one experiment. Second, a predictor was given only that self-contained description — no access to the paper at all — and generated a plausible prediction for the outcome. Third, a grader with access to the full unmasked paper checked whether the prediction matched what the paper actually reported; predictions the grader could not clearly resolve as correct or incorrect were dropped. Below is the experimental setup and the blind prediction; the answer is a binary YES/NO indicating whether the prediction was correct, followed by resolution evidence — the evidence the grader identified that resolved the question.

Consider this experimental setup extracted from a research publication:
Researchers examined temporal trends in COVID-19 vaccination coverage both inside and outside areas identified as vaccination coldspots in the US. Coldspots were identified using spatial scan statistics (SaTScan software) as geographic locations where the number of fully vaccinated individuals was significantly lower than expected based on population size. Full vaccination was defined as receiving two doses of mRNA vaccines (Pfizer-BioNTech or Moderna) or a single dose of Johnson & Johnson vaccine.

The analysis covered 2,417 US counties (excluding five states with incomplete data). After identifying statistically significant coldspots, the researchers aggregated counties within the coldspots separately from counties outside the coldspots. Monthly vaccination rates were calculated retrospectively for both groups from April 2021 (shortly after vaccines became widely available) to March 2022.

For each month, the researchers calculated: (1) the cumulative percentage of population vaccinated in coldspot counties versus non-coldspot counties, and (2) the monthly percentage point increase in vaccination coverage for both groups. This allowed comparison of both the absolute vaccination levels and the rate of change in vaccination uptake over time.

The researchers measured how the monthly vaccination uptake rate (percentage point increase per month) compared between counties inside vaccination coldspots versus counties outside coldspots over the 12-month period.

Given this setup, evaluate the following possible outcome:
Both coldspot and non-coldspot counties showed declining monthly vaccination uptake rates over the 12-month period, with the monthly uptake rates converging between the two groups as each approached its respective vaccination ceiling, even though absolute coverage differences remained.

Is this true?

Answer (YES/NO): YES